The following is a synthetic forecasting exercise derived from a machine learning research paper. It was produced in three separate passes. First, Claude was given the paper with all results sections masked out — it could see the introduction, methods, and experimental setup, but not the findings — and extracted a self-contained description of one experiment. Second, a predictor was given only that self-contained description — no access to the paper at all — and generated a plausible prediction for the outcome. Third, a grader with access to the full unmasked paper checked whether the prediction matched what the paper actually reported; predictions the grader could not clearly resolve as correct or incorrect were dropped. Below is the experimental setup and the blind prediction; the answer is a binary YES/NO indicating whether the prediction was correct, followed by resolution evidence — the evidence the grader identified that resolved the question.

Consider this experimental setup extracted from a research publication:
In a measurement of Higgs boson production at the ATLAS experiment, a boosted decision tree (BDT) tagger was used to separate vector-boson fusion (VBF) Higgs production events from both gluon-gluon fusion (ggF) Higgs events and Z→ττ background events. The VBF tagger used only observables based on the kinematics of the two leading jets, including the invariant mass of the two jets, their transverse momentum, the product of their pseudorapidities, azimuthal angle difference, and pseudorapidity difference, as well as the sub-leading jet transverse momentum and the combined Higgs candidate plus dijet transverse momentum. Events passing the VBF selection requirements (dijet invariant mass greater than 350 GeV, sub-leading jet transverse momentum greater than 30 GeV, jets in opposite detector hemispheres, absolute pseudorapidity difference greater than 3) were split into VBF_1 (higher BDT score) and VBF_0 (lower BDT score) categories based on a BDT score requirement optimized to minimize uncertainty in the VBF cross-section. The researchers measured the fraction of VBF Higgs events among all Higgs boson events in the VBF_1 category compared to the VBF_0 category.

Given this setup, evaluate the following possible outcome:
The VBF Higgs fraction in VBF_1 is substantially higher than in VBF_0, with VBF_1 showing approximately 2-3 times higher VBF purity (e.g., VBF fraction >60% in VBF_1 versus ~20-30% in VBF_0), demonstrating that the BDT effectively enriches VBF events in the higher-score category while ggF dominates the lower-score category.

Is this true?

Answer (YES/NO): NO